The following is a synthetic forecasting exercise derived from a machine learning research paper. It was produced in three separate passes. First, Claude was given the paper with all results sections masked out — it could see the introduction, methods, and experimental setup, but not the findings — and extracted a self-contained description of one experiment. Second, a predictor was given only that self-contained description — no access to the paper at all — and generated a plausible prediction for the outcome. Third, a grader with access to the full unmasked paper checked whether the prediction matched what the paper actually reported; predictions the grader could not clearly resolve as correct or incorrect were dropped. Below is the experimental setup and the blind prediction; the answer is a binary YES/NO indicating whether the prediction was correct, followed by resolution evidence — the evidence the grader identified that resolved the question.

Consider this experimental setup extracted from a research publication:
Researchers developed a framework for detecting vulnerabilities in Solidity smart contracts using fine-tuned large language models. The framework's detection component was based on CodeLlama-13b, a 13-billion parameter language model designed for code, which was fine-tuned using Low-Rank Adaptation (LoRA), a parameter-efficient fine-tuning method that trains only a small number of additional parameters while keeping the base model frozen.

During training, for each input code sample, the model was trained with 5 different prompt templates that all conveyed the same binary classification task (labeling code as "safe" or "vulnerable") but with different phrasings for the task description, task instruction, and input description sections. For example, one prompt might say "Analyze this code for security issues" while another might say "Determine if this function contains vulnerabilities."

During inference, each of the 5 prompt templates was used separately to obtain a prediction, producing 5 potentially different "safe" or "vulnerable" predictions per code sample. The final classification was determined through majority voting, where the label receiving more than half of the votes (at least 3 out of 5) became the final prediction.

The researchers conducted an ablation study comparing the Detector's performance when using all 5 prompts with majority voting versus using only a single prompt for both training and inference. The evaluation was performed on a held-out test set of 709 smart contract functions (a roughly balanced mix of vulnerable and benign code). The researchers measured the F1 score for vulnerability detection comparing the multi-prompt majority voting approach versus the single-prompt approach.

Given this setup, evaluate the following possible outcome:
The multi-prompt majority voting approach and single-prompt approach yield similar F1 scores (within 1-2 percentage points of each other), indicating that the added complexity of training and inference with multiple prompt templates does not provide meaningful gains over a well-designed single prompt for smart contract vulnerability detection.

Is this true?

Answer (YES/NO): NO